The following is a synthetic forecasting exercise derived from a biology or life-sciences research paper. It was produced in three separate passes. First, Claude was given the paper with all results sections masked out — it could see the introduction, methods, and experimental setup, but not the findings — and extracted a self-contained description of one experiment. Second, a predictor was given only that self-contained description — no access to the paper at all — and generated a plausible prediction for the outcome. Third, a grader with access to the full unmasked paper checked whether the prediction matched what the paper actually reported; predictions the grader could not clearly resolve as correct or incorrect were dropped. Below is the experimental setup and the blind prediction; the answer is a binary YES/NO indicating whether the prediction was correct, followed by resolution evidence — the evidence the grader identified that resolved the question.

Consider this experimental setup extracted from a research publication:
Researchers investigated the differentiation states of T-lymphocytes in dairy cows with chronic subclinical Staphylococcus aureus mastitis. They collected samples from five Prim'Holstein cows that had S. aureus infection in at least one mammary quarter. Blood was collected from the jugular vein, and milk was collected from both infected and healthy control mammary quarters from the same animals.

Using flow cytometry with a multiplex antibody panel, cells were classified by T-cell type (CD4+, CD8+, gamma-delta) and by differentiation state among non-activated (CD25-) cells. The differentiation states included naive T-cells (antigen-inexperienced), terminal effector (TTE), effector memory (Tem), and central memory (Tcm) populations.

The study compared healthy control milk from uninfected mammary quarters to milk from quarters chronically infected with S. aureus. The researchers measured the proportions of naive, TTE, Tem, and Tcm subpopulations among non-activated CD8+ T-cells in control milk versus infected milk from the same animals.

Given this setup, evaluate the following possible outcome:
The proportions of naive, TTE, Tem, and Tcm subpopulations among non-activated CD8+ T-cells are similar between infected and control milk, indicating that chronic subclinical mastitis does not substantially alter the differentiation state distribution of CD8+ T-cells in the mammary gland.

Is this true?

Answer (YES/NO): YES